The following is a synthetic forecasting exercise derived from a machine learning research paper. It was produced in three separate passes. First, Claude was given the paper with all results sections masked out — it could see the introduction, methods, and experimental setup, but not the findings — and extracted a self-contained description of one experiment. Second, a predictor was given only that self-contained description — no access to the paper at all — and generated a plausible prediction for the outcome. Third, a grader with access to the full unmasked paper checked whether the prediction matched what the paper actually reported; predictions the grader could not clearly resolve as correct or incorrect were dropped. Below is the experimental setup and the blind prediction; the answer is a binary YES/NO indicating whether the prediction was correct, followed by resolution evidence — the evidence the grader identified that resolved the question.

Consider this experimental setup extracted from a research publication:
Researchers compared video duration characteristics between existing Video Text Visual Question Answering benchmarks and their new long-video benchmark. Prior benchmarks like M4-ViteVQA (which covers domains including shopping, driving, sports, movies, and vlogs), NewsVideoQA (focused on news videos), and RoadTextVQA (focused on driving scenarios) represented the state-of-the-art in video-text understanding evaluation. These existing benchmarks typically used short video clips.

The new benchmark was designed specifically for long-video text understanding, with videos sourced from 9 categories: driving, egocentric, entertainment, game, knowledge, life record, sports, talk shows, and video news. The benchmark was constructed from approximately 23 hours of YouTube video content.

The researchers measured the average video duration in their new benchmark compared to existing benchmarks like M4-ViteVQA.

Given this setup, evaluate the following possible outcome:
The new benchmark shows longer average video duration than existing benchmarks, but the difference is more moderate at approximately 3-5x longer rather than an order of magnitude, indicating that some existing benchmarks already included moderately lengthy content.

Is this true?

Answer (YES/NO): NO